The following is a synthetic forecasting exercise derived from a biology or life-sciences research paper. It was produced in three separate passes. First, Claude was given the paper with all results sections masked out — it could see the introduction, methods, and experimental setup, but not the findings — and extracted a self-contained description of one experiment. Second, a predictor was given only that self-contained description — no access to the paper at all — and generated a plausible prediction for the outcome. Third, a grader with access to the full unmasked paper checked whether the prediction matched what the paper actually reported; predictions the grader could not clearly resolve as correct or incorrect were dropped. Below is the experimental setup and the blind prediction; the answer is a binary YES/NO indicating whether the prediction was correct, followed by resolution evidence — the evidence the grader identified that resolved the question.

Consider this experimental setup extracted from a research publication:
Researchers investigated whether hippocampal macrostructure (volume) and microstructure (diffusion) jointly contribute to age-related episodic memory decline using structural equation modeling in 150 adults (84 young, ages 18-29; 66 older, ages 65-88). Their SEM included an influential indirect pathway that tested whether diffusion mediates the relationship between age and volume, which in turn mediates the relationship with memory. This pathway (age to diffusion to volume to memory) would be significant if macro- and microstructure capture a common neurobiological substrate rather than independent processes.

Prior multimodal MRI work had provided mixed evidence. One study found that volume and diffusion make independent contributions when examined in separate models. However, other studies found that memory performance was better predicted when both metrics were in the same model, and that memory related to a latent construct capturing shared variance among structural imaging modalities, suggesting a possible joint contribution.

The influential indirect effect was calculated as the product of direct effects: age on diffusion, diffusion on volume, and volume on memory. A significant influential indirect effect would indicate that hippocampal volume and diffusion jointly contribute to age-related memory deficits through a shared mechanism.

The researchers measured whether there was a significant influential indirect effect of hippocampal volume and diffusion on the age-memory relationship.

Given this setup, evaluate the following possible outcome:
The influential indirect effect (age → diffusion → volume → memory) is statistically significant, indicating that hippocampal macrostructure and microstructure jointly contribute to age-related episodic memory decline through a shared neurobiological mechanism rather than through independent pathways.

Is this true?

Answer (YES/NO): NO